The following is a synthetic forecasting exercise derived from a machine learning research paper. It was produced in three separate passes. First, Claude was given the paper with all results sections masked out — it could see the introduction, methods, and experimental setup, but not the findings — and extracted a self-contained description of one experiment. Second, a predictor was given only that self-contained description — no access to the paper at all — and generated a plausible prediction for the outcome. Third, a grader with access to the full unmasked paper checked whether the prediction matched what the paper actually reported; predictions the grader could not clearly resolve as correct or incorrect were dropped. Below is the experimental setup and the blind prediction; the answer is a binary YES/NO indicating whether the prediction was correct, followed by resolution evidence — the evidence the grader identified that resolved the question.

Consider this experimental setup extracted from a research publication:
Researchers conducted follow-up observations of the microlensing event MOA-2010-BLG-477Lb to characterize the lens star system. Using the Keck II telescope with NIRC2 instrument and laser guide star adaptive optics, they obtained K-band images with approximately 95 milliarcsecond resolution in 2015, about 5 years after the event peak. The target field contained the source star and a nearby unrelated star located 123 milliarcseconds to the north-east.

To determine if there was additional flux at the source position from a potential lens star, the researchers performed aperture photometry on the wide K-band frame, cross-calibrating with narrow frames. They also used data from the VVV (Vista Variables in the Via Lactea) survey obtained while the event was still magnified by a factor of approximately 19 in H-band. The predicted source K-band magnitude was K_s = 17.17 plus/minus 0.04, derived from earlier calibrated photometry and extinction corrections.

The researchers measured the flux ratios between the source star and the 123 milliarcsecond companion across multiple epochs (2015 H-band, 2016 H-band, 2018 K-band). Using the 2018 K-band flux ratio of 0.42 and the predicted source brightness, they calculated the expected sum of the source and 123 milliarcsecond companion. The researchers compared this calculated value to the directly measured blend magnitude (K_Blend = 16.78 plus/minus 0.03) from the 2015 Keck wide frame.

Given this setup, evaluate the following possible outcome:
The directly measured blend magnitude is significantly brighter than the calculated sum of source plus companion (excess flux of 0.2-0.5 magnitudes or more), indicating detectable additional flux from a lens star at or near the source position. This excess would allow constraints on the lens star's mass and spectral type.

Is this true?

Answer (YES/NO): NO